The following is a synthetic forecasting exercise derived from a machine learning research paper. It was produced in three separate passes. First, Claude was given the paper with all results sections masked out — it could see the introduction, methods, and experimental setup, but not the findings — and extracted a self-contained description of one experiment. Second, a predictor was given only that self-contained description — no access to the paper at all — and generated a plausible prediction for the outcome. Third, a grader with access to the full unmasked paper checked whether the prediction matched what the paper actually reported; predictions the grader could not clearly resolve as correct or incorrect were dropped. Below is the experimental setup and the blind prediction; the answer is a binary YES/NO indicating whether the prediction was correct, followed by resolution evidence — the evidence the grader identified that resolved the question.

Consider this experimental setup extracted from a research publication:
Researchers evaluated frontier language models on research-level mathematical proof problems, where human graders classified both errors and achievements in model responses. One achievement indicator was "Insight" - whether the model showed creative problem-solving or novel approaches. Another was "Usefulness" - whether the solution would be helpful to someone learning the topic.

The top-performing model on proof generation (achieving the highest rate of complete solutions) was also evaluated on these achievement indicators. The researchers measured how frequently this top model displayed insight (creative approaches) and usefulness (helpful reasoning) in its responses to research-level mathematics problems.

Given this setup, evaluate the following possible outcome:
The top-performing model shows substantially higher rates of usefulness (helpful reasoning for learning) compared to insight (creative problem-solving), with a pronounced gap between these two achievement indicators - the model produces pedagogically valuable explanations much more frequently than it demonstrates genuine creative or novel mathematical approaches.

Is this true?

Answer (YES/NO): NO